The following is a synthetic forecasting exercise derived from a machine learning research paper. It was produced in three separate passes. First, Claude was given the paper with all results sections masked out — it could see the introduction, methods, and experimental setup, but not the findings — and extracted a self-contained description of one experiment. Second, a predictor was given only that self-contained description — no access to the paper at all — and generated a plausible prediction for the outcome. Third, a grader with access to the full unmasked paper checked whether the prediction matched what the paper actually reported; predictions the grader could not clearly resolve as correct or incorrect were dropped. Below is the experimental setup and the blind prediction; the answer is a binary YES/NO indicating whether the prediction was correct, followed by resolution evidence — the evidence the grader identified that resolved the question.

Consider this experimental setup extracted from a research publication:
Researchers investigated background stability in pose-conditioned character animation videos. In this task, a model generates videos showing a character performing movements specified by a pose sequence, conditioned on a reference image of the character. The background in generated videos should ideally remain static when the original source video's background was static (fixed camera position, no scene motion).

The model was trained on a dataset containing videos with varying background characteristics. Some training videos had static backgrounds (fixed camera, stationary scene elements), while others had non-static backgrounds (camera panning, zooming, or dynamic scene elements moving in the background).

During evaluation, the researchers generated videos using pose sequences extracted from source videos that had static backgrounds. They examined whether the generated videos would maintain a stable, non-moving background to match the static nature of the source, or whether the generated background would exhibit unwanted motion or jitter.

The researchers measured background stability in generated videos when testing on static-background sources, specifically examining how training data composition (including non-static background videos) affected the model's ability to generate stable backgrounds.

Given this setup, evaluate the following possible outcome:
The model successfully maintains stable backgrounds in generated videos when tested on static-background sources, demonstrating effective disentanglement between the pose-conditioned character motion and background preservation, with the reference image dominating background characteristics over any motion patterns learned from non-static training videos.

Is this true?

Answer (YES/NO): NO